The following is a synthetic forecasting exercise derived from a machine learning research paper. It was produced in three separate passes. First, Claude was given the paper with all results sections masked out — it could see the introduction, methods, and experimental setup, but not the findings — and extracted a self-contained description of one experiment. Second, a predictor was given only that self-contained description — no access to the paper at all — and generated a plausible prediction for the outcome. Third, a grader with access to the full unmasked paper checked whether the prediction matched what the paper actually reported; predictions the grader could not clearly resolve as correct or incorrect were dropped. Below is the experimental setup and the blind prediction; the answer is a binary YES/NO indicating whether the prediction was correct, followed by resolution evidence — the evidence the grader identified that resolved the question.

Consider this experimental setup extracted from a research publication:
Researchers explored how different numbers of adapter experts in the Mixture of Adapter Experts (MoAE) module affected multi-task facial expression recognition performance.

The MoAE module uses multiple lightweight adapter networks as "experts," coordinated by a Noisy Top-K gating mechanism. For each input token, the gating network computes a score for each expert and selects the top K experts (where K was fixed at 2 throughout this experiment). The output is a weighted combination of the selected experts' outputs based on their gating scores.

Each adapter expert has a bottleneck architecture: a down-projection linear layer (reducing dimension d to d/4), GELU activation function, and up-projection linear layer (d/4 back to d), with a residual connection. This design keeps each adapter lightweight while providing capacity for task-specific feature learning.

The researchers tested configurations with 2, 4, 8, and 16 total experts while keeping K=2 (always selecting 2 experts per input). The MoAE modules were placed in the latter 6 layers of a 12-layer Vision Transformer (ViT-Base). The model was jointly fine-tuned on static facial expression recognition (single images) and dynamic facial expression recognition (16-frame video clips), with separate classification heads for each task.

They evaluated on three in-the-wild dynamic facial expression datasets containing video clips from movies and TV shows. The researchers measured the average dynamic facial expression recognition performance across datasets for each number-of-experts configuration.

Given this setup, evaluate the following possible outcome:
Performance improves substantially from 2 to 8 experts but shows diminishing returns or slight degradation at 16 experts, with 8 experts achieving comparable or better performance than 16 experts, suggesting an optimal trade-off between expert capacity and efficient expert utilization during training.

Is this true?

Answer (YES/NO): NO